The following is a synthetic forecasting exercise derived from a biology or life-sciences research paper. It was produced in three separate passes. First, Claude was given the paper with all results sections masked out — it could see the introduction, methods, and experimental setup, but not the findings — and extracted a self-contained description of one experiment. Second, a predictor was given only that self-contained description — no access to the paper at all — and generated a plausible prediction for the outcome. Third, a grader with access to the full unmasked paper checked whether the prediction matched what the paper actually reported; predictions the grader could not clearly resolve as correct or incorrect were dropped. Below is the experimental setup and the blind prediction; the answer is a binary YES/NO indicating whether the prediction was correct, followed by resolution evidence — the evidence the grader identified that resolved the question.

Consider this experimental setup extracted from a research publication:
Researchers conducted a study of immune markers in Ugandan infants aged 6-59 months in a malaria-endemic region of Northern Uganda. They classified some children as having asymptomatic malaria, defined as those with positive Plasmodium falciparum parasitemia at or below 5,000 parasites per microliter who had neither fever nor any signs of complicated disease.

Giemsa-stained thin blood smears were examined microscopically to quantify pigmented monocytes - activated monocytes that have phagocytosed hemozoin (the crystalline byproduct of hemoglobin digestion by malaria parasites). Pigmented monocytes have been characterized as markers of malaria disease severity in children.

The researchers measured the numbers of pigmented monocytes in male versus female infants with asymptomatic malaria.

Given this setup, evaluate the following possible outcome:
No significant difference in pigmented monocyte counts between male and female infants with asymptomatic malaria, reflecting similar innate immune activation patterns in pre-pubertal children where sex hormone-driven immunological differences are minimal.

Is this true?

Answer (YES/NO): NO